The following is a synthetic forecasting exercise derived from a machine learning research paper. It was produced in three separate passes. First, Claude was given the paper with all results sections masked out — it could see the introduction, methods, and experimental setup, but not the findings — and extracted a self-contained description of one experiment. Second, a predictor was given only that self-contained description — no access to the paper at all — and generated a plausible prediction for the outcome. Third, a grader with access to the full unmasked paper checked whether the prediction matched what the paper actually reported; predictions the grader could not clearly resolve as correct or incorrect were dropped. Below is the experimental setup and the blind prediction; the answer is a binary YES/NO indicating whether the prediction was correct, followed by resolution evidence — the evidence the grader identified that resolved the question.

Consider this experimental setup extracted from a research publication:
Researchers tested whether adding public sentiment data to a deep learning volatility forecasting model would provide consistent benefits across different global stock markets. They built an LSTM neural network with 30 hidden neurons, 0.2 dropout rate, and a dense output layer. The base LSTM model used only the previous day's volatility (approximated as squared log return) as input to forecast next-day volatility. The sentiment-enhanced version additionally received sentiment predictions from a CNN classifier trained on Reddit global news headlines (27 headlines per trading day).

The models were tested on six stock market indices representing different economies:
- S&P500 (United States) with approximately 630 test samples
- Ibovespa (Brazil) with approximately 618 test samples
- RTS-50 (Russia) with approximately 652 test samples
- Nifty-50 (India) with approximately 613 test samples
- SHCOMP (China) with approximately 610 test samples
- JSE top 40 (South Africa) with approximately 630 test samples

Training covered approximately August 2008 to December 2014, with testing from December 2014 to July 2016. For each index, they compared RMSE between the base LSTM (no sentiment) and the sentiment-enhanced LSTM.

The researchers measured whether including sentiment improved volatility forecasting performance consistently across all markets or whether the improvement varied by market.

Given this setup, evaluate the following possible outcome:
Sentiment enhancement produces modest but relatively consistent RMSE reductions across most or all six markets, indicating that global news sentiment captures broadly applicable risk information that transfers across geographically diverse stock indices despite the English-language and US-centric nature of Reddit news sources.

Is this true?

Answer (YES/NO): NO